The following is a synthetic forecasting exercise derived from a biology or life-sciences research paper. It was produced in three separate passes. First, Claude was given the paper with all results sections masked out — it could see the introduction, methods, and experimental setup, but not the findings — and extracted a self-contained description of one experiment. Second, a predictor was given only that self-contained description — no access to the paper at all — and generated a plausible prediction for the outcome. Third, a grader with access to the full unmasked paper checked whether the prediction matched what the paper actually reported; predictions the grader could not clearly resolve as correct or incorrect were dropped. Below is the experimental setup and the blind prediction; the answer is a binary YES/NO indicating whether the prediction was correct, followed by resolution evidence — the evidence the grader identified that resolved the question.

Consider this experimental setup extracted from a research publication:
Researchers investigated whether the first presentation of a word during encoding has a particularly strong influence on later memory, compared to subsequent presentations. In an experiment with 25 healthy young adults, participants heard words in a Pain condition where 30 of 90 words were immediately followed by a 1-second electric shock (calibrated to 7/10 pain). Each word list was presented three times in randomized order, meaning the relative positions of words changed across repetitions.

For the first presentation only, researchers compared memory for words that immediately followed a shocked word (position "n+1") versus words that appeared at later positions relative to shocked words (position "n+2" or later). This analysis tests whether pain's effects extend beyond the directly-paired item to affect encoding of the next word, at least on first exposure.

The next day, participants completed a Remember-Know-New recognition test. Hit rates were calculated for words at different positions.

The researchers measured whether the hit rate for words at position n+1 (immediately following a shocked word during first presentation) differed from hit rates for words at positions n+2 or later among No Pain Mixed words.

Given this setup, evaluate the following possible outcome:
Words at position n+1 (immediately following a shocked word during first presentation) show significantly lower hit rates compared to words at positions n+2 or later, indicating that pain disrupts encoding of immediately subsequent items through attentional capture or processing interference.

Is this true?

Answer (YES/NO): NO